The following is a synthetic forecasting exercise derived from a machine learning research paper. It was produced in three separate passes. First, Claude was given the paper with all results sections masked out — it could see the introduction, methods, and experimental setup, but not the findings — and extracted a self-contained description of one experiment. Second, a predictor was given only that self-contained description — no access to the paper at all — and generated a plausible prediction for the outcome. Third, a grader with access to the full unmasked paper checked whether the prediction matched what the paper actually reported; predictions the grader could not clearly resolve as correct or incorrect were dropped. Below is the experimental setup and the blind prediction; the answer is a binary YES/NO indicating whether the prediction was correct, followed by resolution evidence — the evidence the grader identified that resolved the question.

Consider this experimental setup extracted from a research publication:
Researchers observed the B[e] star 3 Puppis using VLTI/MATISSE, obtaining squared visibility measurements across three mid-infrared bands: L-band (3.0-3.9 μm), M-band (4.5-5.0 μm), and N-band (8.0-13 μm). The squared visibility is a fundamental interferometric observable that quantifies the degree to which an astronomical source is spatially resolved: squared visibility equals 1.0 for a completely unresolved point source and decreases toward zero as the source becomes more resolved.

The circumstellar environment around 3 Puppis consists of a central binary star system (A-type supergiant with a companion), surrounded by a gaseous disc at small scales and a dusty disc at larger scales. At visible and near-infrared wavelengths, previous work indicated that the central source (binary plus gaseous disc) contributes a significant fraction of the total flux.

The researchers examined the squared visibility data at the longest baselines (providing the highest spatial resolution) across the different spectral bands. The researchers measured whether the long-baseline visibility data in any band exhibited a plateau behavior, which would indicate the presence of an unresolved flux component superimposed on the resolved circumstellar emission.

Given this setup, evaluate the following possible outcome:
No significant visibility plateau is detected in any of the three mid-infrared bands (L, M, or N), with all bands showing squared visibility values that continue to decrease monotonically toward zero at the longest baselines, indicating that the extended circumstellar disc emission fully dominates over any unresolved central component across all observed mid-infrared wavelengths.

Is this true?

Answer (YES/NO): NO